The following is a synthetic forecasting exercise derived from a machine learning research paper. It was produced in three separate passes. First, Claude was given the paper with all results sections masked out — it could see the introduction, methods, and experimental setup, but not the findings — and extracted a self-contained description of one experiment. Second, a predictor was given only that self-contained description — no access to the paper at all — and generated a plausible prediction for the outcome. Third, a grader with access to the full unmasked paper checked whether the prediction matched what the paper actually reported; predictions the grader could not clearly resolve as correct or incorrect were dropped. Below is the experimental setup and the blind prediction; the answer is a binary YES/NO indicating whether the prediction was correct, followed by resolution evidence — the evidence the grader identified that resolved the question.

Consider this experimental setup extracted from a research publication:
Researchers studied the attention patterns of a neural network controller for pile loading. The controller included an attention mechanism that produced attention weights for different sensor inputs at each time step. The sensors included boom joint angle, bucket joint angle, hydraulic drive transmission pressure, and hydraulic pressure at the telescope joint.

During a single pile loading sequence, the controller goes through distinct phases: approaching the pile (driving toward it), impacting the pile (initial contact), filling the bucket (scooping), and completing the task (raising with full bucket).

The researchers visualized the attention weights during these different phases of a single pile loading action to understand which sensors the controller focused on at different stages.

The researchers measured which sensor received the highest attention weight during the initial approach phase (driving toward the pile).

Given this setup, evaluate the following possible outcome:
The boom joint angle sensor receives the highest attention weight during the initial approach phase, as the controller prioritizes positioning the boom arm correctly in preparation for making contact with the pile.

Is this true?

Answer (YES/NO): NO